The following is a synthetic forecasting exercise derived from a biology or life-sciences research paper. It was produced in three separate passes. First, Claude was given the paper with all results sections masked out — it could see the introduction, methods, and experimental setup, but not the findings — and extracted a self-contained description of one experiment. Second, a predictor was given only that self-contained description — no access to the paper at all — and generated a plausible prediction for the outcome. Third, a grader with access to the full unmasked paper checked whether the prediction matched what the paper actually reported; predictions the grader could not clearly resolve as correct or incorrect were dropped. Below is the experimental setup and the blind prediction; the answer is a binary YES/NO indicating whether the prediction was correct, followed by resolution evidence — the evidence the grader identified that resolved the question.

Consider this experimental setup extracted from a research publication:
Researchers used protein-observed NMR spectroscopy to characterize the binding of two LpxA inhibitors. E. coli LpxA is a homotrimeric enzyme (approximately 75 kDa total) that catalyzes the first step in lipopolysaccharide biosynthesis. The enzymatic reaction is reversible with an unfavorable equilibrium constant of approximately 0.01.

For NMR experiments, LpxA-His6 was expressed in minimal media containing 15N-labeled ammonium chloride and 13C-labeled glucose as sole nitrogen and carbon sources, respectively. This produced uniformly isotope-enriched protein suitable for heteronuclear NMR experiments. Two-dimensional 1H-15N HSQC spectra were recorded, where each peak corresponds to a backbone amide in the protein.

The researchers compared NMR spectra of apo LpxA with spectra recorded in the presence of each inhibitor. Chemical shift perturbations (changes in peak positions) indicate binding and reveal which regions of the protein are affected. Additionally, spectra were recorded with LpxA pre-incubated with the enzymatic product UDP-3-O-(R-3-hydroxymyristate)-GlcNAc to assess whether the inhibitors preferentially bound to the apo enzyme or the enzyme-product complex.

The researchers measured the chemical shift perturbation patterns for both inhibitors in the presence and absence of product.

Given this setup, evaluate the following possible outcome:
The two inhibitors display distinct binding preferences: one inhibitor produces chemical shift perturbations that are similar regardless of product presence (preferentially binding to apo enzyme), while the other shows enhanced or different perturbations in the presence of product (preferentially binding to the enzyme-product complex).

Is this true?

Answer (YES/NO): YES